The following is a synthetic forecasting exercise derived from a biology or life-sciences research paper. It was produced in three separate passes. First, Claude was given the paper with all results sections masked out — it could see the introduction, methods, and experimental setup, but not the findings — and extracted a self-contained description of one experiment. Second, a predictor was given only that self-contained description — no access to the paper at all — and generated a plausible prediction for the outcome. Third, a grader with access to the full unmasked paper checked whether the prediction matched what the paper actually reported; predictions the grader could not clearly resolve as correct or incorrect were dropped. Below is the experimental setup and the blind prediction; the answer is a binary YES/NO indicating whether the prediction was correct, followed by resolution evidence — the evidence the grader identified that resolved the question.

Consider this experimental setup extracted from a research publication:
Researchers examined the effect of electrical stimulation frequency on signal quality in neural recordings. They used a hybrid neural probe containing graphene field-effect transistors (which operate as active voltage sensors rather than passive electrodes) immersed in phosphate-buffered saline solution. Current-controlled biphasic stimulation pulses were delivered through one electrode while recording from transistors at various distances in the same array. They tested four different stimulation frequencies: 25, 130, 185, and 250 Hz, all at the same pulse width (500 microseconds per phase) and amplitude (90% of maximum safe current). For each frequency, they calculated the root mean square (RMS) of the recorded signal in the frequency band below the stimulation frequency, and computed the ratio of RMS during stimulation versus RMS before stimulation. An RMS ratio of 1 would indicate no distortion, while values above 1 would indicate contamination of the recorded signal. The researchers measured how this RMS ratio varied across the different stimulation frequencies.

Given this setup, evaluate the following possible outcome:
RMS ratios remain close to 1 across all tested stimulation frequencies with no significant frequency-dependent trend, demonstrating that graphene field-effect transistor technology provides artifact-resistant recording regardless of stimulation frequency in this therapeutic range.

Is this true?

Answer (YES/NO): YES